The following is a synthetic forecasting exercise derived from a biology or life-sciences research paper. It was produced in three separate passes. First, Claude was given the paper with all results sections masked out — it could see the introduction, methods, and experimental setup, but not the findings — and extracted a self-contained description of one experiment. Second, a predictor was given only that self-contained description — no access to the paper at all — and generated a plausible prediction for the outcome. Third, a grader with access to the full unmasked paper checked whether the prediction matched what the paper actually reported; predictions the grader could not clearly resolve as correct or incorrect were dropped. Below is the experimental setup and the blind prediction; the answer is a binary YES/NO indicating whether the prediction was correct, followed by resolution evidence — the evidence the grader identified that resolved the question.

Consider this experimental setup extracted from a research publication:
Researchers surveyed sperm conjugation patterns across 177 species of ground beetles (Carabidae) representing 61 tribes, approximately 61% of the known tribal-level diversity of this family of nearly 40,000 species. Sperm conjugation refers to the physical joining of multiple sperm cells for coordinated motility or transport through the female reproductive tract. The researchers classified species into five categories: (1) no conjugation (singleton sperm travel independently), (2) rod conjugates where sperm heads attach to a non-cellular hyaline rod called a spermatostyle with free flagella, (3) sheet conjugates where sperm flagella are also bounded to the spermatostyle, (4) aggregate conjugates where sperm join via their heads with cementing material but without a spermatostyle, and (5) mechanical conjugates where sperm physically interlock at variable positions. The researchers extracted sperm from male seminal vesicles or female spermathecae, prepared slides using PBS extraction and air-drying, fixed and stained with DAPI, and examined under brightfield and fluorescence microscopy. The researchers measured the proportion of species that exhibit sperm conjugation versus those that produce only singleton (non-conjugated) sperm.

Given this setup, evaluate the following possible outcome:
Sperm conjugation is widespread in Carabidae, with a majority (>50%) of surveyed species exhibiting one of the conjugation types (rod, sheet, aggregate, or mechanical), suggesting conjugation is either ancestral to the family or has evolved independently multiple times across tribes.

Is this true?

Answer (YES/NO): YES